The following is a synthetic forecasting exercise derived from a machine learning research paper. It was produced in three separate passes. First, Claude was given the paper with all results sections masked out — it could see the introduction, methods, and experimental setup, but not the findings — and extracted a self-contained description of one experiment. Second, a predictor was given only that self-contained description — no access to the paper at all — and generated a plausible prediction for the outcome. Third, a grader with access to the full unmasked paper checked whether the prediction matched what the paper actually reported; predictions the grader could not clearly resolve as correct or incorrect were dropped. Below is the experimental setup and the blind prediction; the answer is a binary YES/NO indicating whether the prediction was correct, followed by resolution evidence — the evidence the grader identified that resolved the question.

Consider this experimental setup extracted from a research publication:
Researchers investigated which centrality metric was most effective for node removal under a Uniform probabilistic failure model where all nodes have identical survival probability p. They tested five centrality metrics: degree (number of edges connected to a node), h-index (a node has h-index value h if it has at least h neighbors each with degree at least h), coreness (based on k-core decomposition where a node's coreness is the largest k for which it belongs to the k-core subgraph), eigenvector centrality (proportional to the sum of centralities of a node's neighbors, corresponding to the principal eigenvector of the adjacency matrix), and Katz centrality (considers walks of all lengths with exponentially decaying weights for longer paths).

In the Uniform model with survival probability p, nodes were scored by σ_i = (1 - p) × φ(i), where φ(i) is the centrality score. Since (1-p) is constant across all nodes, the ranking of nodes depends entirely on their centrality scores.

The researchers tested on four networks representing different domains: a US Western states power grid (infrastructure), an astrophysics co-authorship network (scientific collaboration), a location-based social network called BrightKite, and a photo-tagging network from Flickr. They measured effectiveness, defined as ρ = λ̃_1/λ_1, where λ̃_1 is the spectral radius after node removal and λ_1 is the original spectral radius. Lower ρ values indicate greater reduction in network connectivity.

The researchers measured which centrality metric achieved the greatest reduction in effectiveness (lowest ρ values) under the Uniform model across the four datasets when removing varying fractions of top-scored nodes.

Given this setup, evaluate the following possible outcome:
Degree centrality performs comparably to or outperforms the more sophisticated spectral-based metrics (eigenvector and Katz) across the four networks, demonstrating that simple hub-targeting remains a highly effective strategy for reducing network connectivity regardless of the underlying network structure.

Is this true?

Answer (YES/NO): YES